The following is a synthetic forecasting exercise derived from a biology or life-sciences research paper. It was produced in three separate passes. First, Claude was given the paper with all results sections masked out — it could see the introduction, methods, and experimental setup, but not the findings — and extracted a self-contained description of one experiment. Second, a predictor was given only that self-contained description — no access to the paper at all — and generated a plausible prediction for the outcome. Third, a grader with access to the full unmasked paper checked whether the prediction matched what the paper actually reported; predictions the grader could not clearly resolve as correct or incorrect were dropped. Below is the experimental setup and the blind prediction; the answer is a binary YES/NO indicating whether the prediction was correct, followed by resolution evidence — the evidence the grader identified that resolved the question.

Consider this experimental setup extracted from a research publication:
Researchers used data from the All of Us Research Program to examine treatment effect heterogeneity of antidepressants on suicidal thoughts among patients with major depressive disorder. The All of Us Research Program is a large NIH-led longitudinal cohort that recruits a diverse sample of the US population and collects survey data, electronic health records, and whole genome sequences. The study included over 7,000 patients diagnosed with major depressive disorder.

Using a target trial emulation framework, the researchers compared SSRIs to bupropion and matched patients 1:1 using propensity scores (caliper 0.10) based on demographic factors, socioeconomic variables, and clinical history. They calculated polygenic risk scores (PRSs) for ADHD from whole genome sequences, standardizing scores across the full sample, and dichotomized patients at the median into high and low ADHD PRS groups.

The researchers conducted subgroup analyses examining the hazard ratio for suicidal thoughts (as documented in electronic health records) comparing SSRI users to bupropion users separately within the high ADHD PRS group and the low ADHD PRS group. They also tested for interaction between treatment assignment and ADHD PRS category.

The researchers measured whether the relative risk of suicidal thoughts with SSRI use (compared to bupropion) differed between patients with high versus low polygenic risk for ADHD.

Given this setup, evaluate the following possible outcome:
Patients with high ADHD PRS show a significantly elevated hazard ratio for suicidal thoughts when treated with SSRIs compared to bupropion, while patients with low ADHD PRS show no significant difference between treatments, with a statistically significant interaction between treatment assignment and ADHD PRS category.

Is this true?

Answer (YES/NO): YES